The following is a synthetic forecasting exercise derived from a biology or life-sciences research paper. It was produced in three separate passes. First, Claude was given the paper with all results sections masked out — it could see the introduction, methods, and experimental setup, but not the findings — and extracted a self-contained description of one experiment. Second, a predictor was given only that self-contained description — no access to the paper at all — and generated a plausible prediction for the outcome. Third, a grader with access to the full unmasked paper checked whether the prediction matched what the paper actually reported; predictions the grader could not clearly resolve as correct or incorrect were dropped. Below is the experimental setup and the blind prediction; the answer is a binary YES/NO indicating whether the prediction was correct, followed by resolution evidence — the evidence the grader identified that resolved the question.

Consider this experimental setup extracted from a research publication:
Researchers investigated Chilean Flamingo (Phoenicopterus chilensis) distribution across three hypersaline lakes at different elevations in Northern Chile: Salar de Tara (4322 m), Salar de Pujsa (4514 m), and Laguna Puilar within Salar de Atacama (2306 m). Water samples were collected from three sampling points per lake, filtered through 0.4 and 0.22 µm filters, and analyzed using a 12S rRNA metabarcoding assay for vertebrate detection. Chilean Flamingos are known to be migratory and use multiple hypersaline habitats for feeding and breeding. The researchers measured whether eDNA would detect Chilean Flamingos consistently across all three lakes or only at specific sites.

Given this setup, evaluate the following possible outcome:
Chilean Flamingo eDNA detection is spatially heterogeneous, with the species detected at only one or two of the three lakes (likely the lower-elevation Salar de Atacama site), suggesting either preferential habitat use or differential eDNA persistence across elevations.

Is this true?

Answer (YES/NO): NO